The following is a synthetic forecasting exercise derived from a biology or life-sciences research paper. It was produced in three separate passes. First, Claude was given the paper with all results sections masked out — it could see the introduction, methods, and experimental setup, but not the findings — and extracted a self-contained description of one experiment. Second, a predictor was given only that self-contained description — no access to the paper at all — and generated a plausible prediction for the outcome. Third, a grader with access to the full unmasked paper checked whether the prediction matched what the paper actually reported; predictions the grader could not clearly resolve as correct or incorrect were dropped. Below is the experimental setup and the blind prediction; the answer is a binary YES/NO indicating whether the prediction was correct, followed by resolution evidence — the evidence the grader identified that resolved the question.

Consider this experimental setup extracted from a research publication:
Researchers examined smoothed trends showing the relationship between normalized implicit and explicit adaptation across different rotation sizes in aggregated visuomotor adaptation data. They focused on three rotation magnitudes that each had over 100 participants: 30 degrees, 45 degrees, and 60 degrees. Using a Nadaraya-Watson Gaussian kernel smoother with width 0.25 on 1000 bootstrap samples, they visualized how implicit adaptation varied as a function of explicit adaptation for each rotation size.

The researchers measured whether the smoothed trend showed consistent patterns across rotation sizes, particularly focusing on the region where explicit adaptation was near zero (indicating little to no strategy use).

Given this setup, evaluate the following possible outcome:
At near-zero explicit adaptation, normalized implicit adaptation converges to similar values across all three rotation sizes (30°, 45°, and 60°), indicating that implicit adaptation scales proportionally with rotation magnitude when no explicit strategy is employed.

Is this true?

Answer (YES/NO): NO